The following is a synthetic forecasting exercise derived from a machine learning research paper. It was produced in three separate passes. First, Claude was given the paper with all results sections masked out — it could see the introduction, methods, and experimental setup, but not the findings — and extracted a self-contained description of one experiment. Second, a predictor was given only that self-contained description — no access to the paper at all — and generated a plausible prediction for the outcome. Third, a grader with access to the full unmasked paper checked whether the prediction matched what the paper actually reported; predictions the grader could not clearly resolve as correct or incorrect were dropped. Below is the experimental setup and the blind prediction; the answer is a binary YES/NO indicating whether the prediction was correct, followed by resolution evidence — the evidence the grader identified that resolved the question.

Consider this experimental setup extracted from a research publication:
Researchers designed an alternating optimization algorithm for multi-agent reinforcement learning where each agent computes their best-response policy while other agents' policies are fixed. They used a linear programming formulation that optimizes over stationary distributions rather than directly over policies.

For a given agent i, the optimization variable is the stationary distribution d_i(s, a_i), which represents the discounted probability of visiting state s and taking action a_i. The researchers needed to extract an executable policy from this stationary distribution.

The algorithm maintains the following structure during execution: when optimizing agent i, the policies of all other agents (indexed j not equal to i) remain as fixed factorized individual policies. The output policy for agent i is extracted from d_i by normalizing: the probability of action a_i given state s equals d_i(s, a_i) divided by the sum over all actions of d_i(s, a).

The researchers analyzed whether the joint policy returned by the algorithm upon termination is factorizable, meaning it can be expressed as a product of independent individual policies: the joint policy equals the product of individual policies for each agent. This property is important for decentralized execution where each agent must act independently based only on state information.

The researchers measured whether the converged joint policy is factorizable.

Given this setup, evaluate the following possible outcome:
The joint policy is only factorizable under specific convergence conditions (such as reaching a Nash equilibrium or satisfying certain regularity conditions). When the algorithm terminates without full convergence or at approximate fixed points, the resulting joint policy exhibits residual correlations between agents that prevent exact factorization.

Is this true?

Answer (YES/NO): NO